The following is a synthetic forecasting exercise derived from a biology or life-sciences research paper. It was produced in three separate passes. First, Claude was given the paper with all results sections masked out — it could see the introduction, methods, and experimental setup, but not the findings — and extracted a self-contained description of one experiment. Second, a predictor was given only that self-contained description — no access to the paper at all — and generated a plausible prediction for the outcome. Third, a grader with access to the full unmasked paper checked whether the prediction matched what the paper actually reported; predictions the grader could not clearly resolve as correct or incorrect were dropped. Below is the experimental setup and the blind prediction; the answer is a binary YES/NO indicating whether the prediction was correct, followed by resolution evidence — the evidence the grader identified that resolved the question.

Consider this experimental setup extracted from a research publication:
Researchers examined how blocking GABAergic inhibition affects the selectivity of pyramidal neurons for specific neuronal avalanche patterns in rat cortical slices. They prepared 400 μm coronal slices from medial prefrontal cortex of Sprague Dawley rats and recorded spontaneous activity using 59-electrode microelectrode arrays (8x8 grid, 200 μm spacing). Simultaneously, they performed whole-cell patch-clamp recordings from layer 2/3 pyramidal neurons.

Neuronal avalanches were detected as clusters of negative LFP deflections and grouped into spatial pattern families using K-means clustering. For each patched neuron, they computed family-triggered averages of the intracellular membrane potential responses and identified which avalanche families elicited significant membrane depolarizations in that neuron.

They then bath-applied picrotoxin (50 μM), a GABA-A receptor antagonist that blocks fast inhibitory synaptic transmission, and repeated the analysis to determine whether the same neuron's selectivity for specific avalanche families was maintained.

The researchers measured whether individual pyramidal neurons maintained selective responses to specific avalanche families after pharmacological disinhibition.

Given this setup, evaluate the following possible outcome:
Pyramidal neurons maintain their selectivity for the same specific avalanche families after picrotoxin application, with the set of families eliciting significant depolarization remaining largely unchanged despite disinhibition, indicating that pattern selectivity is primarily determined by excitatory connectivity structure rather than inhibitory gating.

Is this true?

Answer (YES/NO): NO